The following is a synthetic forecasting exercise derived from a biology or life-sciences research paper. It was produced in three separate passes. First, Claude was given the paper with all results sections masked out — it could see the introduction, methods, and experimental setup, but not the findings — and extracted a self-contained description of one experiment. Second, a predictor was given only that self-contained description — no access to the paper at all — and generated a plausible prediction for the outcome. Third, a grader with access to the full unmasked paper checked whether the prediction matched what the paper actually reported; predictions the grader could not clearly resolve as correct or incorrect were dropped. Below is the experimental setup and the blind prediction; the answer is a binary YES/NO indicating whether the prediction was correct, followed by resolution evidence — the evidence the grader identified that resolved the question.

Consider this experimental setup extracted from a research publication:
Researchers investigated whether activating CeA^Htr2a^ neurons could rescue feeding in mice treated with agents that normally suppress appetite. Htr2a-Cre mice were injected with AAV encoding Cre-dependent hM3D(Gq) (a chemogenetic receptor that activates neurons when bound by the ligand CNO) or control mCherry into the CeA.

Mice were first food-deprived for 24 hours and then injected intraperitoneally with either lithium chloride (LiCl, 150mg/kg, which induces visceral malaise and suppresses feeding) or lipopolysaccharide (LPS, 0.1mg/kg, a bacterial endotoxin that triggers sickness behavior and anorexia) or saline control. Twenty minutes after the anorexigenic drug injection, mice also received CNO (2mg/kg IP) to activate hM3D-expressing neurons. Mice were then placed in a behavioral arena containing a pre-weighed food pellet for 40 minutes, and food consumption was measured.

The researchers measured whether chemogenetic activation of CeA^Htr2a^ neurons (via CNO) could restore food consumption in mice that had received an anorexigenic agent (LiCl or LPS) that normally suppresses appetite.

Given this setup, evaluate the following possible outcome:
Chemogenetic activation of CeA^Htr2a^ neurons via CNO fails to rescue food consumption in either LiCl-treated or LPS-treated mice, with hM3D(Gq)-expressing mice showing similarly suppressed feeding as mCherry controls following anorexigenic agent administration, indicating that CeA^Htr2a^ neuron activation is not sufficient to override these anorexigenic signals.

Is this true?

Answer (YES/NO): NO